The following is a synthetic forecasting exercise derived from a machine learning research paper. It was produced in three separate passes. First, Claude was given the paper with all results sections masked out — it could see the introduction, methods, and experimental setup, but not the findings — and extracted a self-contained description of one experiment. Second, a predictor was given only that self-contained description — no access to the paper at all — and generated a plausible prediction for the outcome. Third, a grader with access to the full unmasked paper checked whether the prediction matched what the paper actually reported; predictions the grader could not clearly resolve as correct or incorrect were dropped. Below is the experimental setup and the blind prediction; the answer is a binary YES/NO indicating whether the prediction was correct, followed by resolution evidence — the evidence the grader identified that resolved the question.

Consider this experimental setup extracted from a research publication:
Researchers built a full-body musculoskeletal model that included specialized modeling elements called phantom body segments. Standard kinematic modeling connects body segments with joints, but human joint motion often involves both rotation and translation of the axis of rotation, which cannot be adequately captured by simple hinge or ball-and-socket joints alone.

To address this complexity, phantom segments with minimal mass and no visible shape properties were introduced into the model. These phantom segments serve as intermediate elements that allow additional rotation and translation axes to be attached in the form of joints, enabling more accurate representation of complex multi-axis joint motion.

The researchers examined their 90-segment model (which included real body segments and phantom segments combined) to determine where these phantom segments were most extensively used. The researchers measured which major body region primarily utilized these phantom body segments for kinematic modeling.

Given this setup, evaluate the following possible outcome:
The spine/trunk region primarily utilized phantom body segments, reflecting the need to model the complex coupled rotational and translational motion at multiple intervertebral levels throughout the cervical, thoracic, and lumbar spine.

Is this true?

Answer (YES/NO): NO